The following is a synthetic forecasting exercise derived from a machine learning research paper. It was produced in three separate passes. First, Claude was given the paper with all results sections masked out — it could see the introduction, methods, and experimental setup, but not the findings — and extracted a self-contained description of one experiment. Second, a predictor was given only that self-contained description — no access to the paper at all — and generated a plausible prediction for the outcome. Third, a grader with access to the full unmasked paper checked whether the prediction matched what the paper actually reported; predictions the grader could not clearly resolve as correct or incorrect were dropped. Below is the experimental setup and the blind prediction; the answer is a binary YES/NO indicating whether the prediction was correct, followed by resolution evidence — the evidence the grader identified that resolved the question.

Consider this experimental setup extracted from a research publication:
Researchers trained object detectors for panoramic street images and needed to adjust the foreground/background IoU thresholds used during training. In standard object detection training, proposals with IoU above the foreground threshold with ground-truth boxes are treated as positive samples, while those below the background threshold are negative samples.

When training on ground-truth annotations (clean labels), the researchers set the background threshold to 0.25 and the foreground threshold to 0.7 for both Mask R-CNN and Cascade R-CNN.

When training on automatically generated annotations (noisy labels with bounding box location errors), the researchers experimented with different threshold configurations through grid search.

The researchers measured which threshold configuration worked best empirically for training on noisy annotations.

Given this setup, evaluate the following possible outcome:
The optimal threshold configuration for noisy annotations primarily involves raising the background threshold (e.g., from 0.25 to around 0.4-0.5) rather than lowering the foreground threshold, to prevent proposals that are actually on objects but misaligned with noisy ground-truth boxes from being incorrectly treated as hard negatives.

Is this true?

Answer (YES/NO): NO